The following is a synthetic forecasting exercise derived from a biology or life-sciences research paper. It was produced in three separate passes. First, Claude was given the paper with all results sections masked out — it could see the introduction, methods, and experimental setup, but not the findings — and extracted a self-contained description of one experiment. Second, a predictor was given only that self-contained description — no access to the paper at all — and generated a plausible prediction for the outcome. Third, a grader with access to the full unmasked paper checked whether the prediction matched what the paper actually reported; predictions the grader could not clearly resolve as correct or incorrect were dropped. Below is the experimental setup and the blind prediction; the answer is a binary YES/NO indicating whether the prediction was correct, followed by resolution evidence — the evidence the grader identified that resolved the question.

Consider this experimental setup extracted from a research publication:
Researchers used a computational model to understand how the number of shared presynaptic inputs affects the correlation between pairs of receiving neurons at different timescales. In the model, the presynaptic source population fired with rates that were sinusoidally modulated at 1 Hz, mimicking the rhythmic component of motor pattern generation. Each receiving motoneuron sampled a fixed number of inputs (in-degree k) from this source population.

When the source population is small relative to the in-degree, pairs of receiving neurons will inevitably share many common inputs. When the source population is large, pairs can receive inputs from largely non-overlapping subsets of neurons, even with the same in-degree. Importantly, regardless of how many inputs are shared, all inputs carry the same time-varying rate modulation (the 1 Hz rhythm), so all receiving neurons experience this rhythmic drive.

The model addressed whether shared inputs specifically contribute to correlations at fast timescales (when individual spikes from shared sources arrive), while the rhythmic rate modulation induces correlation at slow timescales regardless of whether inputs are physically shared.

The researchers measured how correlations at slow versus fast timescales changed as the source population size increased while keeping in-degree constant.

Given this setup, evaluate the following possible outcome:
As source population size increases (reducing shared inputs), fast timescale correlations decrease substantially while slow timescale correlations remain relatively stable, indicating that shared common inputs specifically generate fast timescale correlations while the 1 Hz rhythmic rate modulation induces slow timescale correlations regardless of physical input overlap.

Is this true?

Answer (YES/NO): YES